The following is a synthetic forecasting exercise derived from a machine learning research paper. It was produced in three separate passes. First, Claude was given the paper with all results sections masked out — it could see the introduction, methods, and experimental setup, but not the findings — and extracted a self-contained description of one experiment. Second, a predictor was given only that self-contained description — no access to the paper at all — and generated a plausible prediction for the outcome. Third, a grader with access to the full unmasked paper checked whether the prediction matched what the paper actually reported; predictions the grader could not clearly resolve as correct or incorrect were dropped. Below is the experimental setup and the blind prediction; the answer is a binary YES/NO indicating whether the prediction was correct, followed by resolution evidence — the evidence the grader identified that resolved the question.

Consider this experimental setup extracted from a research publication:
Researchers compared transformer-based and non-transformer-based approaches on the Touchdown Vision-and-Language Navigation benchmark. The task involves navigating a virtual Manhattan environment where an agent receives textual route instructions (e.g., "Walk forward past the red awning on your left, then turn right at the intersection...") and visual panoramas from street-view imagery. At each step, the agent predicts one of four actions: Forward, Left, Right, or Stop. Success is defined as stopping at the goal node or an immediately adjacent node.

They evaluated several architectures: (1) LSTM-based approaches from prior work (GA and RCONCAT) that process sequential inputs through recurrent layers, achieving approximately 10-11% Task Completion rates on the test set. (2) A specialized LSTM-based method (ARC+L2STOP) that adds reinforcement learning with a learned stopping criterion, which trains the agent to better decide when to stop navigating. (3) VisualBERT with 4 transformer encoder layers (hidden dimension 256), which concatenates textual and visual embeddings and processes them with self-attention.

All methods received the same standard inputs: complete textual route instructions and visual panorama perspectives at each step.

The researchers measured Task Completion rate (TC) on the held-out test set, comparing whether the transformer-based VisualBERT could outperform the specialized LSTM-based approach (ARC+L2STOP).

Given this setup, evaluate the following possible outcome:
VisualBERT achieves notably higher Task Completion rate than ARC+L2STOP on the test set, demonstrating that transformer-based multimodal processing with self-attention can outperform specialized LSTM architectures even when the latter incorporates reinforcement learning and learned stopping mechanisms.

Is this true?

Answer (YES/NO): NO